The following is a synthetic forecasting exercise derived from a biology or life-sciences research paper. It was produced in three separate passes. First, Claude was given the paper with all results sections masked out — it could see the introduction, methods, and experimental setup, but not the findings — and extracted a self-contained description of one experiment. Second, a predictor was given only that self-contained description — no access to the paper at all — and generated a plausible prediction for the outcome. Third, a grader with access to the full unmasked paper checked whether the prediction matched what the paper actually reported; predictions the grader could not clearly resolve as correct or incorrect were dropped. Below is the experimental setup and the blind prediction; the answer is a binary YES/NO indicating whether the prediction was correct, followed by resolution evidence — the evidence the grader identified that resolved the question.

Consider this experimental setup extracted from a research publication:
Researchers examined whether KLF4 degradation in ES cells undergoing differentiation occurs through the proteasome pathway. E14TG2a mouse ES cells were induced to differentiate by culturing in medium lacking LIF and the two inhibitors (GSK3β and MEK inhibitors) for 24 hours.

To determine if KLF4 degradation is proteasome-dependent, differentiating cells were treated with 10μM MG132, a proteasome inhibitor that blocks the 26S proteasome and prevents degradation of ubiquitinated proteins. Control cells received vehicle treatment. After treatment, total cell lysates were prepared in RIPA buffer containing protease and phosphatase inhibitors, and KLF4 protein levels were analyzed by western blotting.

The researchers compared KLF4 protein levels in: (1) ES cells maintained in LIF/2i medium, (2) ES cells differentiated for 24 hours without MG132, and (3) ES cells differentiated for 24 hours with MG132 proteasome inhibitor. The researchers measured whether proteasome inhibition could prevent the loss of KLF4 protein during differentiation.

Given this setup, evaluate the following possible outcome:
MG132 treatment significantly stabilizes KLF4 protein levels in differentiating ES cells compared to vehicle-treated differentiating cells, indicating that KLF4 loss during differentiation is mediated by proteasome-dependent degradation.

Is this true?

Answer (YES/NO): YES